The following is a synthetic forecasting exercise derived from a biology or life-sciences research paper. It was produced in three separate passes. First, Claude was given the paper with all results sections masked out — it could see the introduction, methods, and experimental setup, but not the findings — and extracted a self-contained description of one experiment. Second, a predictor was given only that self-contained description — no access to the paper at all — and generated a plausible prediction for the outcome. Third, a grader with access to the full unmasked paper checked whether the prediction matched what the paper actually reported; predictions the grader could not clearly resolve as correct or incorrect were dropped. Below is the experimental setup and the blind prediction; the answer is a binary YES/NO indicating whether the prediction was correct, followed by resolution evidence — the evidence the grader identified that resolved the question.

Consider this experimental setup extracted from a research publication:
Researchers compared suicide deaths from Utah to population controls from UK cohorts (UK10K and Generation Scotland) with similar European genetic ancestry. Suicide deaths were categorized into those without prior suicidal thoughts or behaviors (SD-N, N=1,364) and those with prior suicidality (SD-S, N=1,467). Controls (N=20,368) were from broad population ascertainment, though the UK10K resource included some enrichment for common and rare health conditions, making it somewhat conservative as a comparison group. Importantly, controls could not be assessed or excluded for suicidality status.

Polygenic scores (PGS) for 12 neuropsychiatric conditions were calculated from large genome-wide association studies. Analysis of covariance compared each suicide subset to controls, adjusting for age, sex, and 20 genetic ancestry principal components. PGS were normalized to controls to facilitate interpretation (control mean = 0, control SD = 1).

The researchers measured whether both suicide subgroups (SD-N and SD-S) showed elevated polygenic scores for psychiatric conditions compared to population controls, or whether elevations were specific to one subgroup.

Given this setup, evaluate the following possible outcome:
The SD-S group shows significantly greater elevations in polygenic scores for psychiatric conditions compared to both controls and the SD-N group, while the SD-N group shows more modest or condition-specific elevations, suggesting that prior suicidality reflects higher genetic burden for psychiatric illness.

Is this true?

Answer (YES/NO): YES